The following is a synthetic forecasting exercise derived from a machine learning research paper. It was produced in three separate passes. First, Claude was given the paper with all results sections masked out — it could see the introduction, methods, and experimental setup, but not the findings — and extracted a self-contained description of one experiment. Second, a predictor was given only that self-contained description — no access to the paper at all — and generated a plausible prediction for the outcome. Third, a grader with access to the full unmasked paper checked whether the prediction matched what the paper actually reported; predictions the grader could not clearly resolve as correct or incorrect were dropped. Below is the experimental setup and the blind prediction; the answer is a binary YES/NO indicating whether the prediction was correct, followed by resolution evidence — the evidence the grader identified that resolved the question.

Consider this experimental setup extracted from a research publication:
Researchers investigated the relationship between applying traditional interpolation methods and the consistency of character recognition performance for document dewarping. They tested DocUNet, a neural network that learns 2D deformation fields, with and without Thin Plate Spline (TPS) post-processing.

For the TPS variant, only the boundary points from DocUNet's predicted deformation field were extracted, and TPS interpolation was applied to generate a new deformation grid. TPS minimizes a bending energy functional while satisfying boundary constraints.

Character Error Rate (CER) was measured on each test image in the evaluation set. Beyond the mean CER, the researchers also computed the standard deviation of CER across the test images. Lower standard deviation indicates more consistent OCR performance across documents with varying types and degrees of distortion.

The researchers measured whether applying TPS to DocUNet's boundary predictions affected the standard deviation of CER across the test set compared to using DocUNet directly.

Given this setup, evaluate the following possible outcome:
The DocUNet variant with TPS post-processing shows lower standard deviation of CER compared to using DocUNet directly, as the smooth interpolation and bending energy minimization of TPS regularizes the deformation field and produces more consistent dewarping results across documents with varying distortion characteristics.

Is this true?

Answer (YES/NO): YES